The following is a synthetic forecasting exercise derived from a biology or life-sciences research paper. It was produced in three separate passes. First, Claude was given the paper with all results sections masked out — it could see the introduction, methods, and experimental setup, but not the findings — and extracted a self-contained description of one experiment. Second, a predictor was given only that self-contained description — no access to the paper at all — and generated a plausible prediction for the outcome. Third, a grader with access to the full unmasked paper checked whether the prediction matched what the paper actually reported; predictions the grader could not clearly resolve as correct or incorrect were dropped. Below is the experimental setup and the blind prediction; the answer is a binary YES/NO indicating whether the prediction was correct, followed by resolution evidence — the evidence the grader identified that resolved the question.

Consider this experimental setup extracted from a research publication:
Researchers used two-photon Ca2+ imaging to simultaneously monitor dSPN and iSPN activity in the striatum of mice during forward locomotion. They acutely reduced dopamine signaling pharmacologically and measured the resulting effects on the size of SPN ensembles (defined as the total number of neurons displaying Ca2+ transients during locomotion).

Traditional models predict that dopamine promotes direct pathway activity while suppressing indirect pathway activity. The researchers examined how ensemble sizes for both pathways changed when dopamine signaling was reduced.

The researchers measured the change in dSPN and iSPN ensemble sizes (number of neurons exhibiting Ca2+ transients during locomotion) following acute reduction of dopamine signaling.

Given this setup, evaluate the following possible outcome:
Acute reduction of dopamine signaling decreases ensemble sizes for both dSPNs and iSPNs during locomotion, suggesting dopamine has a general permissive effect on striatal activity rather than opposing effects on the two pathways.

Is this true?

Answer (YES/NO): NO